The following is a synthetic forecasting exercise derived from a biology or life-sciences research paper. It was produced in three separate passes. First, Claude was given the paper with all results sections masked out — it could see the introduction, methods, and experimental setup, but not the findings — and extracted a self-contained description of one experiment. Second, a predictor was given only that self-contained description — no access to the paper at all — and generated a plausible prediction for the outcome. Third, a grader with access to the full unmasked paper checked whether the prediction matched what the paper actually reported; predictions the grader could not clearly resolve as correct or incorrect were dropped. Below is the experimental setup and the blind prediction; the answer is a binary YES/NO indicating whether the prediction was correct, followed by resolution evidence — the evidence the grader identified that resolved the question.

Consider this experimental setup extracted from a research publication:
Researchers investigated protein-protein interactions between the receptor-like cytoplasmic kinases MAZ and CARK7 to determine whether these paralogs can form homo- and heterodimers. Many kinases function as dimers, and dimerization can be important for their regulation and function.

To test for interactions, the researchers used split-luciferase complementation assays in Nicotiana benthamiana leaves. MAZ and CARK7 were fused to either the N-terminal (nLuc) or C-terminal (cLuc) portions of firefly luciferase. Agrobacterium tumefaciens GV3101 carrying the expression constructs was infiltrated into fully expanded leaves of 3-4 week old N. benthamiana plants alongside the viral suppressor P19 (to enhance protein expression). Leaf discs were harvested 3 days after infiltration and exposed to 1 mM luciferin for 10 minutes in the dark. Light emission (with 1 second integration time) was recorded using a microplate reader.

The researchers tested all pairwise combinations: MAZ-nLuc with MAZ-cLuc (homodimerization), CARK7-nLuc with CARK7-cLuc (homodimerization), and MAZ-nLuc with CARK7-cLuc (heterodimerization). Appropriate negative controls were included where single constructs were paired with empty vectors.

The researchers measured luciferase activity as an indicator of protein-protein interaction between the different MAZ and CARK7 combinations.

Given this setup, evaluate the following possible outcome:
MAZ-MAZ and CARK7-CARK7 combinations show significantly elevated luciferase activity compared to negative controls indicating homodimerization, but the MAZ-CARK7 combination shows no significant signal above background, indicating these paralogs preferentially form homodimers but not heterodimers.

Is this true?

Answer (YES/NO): NO